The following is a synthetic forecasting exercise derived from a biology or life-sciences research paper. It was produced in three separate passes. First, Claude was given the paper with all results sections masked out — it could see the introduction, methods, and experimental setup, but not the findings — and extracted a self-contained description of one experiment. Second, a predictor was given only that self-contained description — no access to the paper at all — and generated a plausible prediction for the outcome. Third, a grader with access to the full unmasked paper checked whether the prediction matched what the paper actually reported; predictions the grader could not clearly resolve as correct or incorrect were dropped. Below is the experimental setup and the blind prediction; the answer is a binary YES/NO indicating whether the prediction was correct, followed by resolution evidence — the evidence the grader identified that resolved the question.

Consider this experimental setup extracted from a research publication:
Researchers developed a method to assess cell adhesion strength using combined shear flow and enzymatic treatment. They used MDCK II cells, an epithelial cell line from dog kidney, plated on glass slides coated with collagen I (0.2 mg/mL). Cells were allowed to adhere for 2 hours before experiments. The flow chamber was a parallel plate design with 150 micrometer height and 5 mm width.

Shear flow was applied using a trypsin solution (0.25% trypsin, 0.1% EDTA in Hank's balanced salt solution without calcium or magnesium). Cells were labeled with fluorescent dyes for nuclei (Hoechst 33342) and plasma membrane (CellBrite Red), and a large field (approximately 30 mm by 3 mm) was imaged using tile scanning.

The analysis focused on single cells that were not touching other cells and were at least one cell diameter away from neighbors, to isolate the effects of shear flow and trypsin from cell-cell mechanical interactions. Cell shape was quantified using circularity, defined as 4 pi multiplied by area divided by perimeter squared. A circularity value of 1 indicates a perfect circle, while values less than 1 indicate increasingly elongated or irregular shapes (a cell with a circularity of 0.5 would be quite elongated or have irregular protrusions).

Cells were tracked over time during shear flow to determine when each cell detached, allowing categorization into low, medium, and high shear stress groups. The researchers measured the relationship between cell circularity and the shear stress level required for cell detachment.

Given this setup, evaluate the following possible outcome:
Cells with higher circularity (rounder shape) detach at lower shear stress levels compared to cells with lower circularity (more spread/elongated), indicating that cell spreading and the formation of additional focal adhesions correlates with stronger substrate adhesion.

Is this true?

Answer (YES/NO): NO